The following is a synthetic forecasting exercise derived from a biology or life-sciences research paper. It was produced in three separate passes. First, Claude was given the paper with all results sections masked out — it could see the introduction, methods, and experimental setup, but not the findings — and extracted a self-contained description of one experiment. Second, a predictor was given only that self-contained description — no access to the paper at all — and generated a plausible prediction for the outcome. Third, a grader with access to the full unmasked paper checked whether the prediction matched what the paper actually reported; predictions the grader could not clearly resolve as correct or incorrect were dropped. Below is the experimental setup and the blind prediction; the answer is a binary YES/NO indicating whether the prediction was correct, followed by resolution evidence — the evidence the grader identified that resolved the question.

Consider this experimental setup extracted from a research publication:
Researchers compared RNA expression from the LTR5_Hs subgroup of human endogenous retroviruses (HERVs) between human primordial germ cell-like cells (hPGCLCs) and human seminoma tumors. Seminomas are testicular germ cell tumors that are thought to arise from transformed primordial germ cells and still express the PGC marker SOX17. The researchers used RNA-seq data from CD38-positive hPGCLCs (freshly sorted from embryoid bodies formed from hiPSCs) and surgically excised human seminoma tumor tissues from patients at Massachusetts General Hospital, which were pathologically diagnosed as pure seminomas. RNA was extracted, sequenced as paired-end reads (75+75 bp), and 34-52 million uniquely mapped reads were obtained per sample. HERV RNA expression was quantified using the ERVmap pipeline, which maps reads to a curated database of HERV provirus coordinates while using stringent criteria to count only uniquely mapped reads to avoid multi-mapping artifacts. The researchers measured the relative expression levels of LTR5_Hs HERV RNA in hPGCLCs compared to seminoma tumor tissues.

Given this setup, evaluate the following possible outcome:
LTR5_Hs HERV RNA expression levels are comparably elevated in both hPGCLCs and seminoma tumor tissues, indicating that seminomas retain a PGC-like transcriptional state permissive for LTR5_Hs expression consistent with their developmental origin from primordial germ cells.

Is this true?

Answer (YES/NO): NO